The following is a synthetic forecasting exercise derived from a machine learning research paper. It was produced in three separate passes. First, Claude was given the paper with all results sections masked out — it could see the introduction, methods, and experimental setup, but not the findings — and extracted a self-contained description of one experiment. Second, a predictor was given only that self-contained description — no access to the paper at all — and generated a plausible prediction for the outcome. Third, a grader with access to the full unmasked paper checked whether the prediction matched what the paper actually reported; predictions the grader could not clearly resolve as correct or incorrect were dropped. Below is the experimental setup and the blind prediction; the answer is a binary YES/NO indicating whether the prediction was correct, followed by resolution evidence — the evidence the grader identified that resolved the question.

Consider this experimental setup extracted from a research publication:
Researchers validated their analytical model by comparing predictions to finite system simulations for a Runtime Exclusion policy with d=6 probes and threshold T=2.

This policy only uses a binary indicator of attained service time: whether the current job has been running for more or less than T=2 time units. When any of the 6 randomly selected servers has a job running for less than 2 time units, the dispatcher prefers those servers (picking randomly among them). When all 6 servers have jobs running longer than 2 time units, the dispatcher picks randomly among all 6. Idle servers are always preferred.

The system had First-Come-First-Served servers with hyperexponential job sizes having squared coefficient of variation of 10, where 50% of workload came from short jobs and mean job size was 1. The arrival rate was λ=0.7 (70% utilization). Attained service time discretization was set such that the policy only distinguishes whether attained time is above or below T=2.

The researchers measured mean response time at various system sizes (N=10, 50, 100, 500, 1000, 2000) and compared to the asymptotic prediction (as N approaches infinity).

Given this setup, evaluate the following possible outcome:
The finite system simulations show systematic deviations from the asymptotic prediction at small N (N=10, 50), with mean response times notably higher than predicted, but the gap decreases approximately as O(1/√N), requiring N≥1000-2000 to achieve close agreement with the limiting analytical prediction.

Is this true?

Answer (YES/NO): NO